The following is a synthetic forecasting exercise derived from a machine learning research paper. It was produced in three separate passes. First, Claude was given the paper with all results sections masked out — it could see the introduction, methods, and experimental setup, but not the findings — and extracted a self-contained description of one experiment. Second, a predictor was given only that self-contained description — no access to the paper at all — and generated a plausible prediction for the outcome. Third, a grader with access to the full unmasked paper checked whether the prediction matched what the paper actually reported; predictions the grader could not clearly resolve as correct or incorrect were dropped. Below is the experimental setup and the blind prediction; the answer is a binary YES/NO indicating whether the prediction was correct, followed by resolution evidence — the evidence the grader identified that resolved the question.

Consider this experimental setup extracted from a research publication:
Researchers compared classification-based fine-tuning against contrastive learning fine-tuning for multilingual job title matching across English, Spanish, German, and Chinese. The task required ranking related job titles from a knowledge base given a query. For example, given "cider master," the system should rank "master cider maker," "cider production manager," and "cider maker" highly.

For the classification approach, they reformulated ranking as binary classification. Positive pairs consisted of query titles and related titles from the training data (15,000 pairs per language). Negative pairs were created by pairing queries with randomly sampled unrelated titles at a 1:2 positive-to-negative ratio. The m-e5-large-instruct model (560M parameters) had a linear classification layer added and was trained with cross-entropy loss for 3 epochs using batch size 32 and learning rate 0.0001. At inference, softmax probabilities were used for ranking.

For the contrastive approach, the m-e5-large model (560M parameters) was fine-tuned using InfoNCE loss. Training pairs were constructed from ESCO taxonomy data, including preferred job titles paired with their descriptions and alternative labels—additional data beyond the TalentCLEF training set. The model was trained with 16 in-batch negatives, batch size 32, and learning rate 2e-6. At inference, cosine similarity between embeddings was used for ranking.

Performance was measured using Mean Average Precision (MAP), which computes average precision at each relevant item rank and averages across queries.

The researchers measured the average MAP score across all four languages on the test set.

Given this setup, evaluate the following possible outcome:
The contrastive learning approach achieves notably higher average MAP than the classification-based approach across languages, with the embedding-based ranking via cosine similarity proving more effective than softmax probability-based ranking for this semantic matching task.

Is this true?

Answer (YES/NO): YES